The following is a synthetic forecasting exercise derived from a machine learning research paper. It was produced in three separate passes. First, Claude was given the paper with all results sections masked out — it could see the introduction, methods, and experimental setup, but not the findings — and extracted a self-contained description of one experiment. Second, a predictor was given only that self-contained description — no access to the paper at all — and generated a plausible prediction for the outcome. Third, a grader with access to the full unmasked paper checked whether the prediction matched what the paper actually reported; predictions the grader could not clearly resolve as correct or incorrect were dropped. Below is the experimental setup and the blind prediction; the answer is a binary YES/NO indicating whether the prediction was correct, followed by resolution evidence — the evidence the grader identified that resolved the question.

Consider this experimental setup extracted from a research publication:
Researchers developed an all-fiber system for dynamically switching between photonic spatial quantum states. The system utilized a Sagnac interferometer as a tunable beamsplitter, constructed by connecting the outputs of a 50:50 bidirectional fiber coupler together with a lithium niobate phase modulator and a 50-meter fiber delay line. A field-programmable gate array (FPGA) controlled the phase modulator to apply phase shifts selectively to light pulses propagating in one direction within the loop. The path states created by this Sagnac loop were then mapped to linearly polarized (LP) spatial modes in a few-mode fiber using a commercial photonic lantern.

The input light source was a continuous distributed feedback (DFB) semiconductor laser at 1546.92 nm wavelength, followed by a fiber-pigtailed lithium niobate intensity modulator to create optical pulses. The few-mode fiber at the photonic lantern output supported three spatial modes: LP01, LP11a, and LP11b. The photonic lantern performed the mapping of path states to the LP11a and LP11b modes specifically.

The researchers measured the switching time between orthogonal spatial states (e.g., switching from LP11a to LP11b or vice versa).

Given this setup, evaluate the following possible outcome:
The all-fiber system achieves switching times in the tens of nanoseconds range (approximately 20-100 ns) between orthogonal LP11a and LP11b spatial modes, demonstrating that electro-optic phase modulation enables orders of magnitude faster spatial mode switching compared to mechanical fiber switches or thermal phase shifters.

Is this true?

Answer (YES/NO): NO